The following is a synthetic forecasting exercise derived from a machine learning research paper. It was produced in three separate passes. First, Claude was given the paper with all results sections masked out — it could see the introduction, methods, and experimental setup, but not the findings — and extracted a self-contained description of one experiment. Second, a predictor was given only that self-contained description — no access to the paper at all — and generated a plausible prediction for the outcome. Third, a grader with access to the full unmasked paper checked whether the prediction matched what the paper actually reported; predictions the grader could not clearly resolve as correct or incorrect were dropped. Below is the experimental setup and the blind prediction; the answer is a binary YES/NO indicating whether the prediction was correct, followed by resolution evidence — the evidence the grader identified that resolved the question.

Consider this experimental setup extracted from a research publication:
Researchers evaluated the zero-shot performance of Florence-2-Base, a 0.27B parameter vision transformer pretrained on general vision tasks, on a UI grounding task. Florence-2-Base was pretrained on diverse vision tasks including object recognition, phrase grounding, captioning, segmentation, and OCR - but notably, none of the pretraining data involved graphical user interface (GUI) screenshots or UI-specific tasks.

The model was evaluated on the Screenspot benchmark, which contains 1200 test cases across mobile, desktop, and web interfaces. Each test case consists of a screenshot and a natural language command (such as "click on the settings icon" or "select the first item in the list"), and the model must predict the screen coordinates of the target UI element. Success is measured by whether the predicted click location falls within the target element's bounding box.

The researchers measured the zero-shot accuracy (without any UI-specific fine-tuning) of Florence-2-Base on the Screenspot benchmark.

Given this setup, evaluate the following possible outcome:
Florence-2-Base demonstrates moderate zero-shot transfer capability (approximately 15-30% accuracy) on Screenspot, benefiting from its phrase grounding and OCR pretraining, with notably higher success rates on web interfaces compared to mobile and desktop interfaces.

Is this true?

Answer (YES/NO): NO